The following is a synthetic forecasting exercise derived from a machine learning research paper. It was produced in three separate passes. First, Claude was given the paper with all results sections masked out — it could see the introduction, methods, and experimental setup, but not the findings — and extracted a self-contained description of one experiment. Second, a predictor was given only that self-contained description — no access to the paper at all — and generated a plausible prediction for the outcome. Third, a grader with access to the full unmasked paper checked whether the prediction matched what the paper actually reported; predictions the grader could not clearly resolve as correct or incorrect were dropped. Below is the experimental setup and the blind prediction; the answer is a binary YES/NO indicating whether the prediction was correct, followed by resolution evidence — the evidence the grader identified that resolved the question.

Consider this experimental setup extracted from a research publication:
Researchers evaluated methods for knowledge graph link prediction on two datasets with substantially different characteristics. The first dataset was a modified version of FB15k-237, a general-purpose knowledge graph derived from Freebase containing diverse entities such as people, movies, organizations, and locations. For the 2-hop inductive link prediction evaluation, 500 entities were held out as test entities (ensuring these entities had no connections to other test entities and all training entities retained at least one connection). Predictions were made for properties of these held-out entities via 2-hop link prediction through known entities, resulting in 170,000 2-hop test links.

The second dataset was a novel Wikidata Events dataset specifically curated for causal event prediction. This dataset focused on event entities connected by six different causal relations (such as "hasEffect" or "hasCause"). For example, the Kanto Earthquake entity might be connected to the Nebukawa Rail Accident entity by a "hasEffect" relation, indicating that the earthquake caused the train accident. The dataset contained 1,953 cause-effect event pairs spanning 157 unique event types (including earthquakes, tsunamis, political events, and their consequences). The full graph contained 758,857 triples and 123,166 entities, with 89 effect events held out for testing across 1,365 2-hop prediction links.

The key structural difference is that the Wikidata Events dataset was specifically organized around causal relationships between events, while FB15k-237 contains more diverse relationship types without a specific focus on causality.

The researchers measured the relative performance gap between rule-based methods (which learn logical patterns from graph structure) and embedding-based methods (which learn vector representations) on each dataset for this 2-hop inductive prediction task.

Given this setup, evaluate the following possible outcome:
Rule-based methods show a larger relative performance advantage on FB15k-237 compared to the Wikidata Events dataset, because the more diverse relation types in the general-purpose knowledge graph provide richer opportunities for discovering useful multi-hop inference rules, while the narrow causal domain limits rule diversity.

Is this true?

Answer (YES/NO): NO